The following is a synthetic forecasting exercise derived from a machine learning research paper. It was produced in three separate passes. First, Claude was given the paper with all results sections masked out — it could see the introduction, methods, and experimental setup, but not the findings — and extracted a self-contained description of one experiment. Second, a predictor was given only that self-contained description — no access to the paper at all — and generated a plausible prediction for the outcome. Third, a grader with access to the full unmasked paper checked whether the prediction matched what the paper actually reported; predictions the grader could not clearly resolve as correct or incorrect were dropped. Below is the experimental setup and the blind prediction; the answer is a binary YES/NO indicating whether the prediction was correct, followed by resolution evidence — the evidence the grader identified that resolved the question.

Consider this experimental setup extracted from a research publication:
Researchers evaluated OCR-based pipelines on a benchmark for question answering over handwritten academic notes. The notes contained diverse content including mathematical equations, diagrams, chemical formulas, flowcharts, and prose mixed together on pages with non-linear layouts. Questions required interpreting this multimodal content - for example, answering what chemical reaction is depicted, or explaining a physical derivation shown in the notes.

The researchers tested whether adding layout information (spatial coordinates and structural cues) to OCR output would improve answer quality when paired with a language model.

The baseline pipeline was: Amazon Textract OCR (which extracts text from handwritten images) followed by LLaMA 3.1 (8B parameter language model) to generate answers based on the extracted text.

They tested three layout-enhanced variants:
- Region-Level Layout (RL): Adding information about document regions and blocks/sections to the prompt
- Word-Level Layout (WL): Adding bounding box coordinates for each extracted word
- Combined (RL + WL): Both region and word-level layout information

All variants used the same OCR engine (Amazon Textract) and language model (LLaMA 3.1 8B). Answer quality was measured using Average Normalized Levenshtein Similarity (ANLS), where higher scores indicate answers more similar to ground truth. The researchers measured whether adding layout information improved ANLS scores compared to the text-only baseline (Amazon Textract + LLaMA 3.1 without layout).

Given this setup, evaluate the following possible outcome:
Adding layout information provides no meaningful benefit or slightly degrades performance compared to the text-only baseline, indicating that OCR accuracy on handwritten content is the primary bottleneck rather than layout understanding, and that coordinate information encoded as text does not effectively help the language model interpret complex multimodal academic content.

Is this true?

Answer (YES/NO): YES